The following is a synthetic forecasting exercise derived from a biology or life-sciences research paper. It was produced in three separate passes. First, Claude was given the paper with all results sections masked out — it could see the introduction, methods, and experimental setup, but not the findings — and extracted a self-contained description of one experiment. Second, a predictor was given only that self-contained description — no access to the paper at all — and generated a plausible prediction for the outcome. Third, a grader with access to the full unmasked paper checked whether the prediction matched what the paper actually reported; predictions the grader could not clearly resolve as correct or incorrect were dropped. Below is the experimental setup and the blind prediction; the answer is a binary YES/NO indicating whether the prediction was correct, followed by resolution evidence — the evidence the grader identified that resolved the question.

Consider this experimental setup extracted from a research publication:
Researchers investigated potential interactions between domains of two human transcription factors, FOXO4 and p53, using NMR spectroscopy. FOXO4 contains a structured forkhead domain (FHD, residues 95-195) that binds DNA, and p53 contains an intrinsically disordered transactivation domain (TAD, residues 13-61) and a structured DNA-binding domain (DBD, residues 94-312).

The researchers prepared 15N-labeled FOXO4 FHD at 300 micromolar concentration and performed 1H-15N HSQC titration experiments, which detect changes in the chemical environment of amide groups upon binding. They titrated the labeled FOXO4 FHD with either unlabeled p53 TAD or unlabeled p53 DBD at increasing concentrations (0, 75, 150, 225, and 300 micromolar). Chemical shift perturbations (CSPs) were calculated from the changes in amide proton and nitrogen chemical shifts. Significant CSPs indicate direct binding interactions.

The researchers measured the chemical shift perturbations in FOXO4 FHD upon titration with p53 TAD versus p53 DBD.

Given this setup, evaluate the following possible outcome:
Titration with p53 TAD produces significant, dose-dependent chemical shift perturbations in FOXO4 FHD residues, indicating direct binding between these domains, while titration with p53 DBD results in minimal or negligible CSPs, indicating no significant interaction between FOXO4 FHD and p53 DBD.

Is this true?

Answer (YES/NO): YES